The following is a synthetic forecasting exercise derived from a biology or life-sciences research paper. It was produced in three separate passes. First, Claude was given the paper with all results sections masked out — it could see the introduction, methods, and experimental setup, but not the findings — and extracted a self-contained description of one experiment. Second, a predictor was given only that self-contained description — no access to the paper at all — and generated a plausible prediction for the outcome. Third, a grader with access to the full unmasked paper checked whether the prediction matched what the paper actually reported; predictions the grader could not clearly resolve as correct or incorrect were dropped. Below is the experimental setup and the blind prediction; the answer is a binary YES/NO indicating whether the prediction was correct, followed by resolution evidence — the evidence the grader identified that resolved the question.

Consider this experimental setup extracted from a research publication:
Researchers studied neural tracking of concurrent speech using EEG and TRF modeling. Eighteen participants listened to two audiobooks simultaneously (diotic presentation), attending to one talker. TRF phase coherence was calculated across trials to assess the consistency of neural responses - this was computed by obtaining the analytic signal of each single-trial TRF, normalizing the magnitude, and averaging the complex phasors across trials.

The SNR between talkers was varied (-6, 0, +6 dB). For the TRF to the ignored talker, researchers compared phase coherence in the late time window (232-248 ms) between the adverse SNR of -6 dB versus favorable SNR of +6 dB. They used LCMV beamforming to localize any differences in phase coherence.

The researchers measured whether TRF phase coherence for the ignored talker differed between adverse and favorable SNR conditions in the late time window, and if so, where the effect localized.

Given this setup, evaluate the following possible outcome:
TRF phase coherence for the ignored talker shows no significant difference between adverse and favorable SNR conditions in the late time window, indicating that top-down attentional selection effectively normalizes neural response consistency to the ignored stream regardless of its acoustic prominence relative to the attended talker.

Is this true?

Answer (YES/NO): NO